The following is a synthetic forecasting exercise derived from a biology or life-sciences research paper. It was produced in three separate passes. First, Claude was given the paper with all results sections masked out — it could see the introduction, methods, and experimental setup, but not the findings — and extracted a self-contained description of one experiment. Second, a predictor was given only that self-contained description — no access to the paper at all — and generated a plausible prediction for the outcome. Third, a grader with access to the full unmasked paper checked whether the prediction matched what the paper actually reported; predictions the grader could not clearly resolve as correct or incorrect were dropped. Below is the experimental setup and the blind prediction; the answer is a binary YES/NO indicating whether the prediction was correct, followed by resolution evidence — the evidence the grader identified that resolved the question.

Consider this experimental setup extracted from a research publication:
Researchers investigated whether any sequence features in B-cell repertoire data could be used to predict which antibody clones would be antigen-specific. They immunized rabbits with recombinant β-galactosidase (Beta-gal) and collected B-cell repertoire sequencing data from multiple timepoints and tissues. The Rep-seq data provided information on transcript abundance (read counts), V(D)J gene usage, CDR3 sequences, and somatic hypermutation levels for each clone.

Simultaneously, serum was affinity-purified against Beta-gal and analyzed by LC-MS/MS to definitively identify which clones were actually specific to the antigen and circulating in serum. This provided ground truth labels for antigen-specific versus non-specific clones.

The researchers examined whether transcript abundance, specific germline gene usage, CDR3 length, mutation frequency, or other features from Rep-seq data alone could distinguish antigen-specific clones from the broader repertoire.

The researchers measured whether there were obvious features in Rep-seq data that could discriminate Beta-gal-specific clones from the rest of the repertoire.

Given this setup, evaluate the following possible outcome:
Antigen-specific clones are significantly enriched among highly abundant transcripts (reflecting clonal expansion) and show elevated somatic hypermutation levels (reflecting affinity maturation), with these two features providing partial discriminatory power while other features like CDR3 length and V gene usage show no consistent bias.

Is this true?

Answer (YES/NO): NO